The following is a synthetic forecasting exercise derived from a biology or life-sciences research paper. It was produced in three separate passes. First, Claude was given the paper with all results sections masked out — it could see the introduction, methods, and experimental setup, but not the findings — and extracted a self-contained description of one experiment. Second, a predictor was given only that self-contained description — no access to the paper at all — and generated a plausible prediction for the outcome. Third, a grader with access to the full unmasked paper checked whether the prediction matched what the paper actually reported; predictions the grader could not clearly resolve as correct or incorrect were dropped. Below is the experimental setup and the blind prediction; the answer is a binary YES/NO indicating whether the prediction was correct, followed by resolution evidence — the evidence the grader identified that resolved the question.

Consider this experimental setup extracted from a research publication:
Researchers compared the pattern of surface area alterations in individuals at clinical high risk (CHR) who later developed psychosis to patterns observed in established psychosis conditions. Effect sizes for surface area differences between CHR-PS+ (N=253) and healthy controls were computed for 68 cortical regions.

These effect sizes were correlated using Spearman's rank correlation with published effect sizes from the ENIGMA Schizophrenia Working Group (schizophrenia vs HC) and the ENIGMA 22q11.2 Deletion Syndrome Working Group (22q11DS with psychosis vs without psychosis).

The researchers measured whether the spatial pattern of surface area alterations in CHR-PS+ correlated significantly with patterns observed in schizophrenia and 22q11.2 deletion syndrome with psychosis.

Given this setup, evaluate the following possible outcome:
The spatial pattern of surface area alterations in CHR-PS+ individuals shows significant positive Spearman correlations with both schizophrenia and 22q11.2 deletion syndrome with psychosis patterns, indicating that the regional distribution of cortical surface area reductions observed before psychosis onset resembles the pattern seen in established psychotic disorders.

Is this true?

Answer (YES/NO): NO